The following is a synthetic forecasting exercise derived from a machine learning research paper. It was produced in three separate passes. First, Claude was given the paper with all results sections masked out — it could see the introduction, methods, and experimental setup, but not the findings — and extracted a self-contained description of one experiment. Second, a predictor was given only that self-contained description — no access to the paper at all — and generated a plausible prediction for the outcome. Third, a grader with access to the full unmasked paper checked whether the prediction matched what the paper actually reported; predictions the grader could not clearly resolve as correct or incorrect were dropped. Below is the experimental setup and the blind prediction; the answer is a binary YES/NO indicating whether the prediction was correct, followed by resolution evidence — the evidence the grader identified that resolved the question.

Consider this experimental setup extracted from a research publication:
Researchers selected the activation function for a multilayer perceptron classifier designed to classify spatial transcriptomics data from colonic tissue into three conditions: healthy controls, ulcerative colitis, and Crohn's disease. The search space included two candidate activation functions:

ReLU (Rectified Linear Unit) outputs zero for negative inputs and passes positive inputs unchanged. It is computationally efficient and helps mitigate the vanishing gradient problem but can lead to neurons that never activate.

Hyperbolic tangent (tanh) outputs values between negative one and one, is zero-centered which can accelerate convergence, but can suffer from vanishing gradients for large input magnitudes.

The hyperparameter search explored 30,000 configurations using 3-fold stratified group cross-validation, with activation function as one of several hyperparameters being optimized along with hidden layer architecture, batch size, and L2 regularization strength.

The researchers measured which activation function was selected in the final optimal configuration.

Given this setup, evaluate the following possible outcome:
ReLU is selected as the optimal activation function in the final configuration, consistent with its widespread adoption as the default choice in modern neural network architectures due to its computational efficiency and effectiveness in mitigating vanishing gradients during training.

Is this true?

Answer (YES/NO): YES